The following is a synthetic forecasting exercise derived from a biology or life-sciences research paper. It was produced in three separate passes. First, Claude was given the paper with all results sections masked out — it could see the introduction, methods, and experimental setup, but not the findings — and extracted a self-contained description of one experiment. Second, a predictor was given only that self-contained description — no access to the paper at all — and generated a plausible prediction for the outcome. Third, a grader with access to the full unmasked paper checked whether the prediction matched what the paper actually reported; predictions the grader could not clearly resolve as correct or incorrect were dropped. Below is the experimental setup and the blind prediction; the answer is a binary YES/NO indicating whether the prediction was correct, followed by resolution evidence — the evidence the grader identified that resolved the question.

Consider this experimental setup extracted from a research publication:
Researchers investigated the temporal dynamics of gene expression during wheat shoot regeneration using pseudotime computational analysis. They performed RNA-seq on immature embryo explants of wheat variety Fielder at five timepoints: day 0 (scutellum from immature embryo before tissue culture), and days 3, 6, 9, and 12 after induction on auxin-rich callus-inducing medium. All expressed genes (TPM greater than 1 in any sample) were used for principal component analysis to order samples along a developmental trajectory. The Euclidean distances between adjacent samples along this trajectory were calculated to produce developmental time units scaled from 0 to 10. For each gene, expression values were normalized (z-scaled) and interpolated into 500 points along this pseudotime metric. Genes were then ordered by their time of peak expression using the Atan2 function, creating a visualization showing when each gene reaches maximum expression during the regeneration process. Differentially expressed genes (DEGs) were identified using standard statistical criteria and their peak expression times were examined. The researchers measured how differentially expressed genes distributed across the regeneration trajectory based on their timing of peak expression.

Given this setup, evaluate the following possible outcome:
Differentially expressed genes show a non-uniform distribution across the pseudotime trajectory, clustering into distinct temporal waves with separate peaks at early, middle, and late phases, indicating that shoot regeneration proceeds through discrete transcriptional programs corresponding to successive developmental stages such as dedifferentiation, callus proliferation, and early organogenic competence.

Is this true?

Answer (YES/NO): YES